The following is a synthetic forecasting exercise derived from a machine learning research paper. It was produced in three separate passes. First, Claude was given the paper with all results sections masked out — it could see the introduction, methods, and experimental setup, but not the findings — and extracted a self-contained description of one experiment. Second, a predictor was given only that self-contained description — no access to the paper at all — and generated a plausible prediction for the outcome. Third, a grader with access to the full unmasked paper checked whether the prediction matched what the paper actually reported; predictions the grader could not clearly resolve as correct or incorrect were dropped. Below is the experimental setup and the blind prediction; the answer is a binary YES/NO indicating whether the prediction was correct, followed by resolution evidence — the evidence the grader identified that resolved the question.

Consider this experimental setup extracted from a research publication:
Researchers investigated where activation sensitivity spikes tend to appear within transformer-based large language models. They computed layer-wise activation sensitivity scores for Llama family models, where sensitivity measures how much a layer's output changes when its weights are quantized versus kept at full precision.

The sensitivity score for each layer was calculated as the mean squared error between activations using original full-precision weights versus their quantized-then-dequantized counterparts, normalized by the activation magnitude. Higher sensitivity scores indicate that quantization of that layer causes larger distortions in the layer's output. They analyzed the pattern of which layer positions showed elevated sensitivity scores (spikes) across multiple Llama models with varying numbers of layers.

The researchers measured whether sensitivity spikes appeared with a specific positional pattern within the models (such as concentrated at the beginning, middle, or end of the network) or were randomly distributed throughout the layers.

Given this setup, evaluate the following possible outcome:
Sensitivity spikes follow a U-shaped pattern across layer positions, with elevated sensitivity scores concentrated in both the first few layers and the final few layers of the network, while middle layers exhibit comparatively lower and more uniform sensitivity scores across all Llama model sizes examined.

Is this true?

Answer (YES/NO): YES